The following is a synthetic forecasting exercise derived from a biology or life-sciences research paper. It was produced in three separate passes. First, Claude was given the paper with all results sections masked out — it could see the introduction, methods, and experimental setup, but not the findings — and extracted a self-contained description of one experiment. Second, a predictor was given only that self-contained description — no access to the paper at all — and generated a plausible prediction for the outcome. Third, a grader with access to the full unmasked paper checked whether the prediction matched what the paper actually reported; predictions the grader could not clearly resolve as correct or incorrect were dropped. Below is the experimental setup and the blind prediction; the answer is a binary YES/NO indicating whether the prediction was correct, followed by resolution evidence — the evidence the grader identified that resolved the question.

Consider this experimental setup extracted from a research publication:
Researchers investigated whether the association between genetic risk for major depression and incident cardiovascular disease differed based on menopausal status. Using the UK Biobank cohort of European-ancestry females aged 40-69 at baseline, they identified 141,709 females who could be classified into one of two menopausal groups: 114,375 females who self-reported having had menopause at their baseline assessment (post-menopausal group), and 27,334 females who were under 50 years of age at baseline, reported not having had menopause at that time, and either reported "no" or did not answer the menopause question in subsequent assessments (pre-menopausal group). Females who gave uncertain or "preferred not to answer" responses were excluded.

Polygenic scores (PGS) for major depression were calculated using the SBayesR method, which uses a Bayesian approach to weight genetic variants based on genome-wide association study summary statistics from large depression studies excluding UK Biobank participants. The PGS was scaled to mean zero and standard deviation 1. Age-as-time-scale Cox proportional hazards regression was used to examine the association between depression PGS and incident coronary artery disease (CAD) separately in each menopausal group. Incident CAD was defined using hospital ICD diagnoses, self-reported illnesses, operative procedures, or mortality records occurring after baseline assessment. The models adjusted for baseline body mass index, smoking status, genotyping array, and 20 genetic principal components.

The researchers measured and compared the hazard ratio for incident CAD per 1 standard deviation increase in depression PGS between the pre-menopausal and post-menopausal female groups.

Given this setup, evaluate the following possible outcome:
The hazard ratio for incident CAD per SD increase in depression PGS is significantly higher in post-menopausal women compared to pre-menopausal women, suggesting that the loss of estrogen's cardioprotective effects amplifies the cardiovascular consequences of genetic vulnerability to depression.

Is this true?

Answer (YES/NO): NO